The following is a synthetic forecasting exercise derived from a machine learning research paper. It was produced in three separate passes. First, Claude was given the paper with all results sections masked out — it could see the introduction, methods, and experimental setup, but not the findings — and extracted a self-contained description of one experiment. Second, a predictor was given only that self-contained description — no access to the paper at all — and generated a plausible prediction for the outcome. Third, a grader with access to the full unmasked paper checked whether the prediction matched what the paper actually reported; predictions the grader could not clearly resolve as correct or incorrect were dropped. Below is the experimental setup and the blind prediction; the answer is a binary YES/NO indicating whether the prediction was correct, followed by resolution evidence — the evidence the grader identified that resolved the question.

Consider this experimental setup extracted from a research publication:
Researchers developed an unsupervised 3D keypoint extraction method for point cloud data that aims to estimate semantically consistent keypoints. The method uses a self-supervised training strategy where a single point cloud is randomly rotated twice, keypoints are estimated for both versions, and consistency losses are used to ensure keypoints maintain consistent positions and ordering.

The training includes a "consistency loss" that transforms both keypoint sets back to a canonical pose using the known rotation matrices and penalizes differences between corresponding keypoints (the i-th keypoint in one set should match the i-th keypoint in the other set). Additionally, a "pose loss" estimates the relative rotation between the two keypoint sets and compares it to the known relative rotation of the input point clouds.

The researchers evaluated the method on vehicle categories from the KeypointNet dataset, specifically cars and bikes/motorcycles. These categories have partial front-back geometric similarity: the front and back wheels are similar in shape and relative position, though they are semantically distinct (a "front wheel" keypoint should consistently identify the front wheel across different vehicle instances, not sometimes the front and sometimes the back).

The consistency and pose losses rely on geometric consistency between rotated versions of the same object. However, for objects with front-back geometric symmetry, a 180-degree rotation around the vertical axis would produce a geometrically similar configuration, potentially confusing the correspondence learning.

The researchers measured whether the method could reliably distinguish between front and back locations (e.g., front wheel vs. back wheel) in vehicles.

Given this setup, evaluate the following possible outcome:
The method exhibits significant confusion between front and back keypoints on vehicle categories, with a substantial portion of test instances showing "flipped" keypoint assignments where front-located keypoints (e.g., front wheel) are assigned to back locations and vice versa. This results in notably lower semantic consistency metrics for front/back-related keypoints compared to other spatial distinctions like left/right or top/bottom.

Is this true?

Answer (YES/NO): YES